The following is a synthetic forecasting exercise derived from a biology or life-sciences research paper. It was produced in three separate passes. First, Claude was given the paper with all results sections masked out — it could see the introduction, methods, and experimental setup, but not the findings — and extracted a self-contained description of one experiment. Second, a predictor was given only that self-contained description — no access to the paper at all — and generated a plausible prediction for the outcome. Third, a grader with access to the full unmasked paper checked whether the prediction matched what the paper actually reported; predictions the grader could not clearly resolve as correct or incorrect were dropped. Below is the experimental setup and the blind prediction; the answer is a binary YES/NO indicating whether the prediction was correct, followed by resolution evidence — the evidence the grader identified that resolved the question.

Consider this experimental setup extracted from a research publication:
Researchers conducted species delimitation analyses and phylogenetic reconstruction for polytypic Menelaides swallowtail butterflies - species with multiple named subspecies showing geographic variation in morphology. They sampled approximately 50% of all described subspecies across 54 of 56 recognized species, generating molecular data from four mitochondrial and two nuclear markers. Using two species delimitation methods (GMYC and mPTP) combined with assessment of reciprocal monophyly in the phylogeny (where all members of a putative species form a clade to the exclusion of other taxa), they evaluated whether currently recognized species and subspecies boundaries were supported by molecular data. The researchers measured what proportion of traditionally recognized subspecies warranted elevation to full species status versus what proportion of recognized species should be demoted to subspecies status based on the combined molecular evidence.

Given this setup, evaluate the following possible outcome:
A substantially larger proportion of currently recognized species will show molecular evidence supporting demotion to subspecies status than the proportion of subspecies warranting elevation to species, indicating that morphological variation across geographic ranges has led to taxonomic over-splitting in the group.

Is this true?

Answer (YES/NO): NO